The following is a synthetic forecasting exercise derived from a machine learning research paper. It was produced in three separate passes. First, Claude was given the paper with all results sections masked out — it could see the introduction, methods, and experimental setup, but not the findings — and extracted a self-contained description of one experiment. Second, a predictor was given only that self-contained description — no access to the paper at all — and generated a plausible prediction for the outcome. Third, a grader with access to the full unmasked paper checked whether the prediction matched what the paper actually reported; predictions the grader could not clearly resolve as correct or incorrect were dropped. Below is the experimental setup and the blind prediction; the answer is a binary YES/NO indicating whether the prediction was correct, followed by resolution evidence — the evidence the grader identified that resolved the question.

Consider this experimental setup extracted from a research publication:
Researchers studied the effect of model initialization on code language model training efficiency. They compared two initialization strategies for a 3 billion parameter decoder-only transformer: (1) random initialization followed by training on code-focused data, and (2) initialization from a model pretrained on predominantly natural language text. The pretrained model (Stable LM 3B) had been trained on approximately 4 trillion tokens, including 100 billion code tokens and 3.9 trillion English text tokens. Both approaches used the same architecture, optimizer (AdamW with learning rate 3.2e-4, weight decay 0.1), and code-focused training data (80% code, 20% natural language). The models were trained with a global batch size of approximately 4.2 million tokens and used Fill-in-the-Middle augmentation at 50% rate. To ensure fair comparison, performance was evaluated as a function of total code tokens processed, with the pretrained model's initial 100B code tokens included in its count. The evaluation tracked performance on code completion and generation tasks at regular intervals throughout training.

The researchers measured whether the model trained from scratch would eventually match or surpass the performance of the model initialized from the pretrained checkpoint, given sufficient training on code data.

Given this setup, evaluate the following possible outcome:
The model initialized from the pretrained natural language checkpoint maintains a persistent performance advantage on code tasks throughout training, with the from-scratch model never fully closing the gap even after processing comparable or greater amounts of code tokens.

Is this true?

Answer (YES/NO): YES